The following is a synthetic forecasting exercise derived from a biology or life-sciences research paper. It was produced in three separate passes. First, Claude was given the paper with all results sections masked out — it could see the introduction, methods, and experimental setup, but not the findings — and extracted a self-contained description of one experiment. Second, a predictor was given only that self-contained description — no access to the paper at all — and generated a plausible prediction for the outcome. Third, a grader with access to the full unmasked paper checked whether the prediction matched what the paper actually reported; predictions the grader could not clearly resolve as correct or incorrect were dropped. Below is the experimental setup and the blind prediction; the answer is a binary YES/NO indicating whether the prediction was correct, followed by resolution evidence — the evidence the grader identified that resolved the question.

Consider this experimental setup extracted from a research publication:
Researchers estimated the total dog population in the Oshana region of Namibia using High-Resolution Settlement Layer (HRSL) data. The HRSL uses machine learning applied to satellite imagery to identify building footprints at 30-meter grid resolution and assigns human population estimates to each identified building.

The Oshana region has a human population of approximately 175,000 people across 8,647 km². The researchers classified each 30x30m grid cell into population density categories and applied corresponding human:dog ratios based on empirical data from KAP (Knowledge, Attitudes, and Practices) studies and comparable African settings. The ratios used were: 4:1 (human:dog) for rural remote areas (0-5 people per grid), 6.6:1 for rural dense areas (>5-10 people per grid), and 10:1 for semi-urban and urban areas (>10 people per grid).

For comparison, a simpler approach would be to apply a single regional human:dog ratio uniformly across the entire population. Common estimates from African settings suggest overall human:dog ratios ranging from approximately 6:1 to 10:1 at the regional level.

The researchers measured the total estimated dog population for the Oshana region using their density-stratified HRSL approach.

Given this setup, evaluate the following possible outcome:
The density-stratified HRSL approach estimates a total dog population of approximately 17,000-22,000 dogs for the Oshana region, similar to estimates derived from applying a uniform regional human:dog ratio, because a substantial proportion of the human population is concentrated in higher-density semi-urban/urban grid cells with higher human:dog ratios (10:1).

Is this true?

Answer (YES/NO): NO